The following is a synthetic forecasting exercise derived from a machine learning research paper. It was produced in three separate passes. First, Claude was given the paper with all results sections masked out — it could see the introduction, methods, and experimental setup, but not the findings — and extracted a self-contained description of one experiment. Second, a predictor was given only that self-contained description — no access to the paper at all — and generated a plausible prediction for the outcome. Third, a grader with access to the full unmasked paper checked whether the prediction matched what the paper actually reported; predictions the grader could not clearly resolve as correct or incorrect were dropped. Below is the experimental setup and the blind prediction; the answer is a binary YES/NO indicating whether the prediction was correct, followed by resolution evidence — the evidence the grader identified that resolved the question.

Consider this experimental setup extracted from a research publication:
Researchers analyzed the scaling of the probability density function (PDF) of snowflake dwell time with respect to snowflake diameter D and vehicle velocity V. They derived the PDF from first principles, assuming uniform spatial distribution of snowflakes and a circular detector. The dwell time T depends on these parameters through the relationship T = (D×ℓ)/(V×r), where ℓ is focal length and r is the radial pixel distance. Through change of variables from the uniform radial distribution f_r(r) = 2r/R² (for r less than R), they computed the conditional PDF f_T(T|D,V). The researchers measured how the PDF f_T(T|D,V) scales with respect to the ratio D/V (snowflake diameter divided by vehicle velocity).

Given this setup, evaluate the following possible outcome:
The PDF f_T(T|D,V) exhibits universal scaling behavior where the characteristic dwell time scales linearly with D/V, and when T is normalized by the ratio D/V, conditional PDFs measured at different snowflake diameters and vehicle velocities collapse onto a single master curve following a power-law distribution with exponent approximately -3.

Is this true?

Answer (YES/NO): YES